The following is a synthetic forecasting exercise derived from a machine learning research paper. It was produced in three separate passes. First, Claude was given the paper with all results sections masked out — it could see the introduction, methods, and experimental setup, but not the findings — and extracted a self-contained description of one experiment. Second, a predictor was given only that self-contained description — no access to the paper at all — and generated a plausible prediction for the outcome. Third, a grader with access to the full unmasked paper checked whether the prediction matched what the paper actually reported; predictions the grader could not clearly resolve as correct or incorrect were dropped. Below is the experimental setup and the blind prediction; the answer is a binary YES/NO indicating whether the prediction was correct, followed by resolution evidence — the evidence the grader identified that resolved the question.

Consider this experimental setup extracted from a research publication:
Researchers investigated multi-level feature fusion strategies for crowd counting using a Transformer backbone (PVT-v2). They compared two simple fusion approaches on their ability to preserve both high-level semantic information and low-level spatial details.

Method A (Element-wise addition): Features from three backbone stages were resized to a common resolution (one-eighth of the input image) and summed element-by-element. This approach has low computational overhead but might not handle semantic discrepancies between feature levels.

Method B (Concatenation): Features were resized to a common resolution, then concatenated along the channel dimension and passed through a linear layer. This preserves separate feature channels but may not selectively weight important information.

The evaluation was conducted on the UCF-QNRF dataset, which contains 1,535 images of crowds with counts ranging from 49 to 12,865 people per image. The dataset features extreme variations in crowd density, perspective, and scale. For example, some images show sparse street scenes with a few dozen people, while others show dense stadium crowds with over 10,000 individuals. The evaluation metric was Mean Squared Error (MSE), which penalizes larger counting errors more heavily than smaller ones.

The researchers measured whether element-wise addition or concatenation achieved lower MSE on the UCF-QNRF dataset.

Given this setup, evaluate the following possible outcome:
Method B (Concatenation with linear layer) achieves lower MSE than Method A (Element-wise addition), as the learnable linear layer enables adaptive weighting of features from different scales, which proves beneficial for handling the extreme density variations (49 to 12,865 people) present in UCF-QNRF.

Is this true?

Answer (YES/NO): YES